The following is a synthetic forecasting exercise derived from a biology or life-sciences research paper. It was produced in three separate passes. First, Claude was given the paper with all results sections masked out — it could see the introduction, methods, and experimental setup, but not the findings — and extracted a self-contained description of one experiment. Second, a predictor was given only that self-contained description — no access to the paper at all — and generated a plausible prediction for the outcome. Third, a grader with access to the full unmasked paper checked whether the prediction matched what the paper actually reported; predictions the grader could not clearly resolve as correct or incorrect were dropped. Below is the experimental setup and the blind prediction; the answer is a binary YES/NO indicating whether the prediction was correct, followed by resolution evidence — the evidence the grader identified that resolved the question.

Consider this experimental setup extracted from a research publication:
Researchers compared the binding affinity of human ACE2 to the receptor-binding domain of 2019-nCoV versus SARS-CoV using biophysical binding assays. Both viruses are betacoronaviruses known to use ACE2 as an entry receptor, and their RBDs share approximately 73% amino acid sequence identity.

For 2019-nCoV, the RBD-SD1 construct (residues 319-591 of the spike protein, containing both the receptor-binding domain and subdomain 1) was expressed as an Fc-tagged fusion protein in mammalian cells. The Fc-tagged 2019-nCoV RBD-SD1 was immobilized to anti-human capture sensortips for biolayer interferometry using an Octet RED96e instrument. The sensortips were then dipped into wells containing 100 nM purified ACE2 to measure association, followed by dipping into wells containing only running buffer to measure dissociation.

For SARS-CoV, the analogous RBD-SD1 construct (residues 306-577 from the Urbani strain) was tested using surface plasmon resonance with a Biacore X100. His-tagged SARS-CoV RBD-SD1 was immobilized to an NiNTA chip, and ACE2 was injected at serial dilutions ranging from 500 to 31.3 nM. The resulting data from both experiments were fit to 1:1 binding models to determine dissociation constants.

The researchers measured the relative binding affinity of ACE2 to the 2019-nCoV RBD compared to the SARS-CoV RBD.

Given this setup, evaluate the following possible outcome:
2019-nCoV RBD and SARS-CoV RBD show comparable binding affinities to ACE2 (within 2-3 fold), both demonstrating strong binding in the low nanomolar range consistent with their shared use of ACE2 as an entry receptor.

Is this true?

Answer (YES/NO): NO